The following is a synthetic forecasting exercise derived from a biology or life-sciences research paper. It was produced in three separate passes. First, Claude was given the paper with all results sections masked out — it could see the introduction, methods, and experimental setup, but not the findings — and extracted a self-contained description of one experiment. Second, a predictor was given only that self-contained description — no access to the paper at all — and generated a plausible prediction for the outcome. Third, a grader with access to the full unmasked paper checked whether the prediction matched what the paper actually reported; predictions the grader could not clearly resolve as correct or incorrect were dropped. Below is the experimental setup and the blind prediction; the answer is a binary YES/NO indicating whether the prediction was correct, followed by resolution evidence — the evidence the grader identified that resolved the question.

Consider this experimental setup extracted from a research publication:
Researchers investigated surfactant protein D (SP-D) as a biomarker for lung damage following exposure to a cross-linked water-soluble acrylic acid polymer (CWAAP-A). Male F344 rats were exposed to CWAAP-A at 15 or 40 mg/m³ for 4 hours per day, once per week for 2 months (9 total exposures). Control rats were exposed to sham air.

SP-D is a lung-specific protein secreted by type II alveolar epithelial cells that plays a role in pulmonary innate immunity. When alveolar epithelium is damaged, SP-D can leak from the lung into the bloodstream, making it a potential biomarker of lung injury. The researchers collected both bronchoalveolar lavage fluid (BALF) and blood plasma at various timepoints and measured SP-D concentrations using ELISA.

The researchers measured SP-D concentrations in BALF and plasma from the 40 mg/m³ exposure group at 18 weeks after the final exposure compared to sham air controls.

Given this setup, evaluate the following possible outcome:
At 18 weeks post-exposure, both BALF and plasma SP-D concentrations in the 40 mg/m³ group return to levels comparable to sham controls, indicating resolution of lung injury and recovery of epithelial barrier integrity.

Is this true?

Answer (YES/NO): NO